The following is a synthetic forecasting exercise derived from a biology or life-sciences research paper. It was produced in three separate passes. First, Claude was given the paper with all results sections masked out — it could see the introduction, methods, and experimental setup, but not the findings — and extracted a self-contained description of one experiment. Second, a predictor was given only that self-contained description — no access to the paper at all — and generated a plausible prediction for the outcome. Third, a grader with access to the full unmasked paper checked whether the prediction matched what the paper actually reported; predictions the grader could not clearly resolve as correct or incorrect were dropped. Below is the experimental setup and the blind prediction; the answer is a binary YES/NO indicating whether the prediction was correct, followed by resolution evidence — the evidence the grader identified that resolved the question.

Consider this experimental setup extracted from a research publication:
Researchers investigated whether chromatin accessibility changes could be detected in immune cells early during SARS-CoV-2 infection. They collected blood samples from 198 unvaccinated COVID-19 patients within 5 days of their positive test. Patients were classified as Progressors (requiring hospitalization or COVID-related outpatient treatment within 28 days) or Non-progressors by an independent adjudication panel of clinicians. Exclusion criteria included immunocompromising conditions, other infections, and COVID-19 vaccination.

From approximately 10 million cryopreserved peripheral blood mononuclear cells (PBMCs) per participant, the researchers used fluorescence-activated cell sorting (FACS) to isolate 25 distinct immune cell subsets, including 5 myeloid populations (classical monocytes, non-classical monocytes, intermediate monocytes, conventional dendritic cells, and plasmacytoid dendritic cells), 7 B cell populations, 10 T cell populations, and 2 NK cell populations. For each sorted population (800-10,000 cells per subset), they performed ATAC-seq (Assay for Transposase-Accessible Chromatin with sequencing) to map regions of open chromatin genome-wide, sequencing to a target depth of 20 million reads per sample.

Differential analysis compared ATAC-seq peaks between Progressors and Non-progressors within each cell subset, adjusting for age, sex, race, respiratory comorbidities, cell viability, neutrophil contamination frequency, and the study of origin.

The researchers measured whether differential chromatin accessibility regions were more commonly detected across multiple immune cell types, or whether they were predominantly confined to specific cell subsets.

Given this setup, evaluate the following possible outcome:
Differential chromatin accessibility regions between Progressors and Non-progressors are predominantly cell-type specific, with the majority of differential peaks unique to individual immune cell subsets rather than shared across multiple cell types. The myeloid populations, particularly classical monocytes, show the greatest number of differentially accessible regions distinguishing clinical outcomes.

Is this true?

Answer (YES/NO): NO